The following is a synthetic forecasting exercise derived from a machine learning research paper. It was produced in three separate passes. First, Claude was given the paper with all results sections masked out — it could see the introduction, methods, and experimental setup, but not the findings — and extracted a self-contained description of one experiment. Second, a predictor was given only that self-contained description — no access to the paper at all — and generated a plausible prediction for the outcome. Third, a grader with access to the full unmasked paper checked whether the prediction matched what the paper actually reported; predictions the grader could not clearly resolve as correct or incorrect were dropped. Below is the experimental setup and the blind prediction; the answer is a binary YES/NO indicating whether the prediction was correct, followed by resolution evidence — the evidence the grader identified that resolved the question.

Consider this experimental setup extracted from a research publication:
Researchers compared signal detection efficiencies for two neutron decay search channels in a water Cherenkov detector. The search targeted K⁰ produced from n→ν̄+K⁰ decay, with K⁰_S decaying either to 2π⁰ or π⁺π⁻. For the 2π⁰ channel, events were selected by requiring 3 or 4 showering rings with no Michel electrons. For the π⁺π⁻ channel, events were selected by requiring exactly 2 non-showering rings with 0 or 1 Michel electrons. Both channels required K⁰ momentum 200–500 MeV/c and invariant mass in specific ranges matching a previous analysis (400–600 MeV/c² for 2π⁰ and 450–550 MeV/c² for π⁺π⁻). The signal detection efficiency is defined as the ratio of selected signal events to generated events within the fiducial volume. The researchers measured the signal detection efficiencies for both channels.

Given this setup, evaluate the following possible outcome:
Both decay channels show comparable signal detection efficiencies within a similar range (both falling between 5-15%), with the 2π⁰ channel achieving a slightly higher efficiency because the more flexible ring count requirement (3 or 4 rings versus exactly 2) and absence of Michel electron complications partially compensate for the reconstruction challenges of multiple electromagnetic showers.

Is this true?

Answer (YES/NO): NO